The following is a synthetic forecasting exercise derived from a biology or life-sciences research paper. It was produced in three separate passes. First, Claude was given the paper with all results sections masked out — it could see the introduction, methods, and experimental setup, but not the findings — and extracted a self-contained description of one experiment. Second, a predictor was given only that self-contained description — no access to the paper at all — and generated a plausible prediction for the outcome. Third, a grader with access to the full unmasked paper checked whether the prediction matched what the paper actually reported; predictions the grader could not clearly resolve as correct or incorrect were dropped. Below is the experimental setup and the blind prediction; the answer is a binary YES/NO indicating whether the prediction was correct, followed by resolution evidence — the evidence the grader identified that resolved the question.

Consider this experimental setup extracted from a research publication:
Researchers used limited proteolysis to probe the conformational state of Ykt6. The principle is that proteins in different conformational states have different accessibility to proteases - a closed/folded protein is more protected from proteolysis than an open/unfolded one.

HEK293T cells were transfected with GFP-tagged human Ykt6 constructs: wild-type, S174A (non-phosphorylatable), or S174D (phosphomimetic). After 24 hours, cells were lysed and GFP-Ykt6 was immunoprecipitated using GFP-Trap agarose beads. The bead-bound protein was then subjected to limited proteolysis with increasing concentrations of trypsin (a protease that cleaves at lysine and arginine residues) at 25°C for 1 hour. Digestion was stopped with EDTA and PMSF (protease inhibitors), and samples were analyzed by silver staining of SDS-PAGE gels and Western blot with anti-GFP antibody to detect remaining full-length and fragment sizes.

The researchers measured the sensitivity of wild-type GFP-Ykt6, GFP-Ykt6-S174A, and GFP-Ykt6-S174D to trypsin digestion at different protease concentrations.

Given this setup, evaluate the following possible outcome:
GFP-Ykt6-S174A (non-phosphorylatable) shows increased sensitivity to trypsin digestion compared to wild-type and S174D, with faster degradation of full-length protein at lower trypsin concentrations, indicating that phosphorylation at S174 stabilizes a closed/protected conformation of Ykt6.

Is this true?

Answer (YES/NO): NO